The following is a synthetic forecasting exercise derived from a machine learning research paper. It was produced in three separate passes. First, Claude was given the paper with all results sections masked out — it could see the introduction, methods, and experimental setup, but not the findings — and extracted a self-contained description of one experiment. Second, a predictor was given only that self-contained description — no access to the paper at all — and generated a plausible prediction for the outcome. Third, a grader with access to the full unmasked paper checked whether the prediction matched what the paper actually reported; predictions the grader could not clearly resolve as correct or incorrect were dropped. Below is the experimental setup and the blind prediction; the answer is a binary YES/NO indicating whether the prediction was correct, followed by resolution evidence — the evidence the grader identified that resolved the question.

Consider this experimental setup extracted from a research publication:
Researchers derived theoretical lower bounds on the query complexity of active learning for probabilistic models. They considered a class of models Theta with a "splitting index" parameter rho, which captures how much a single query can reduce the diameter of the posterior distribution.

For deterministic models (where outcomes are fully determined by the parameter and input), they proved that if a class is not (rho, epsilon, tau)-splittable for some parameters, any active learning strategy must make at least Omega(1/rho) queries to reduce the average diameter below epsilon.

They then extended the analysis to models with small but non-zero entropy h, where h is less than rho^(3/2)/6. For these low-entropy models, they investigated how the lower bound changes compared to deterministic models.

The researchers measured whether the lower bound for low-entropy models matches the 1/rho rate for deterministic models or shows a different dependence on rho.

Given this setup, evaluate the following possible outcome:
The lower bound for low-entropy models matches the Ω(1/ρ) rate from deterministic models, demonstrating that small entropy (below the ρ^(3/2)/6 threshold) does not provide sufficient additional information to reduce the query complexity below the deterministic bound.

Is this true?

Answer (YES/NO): NO